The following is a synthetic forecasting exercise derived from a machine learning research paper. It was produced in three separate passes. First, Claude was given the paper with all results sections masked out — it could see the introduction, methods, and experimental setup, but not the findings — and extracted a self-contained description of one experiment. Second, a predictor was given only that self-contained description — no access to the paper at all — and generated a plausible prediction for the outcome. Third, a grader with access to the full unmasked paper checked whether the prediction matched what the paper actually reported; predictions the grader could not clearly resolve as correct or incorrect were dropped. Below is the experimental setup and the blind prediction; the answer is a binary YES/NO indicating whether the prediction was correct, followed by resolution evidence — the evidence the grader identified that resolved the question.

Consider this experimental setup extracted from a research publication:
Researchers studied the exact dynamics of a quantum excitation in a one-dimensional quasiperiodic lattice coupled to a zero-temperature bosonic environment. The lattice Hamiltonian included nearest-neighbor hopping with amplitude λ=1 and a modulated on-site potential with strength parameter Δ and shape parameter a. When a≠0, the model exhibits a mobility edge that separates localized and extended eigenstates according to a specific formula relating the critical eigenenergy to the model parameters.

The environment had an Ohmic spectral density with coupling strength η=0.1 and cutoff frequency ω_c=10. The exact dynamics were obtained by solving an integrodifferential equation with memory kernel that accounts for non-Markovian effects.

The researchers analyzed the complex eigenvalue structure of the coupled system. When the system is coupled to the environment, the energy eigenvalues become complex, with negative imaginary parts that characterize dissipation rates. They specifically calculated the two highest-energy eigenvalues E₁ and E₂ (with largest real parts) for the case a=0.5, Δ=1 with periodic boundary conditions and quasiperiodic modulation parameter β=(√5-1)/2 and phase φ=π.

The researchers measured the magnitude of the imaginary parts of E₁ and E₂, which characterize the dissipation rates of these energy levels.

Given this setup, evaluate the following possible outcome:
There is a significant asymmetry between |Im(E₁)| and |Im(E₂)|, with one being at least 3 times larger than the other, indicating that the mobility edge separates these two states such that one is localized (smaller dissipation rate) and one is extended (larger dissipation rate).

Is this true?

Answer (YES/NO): NO